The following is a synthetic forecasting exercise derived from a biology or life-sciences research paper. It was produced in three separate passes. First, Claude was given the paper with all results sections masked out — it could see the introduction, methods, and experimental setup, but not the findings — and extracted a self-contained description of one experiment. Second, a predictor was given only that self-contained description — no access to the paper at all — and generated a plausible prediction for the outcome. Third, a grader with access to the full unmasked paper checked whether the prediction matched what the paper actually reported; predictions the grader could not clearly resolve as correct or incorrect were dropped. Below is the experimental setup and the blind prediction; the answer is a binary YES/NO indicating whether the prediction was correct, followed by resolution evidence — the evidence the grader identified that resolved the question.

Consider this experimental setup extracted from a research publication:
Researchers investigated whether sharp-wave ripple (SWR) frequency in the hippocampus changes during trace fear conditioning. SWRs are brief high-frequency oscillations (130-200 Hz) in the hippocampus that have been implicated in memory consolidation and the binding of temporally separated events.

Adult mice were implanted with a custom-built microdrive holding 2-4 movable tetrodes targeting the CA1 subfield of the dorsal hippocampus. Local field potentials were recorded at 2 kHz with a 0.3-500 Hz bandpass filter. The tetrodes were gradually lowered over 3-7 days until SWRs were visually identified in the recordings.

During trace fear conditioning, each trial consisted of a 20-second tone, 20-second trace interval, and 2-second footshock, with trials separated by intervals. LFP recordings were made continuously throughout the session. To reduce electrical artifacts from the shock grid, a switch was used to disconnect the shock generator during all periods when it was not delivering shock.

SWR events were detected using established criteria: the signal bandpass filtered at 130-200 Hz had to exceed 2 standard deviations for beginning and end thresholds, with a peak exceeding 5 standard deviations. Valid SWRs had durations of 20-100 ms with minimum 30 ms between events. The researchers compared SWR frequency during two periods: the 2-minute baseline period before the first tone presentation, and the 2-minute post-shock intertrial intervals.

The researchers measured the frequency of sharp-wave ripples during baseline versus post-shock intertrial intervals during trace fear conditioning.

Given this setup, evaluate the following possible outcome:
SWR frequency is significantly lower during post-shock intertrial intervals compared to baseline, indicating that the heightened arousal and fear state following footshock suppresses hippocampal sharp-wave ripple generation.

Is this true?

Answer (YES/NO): NO